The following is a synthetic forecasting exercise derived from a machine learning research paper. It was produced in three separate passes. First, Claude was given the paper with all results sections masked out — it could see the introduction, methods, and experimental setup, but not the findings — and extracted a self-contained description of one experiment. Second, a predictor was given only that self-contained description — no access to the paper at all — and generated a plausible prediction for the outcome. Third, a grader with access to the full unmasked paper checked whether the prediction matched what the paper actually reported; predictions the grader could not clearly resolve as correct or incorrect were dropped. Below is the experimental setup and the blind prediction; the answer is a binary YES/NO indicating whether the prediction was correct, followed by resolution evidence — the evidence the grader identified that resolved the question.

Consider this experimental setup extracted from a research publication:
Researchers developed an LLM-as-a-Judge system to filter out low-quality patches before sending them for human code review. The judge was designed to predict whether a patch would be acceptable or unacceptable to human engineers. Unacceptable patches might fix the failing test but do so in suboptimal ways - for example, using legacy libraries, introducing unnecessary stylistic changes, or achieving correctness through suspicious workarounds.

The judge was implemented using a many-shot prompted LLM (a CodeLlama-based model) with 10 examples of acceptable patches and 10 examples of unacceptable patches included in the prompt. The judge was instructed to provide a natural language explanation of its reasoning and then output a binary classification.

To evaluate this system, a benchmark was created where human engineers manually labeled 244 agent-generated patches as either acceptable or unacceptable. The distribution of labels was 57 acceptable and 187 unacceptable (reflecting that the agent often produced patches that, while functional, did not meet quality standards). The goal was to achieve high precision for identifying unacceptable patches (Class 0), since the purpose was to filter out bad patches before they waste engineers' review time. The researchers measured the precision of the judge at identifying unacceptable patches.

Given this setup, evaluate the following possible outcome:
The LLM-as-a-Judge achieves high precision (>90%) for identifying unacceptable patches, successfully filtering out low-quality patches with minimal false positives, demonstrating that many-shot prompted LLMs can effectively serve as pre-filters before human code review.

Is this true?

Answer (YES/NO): NO